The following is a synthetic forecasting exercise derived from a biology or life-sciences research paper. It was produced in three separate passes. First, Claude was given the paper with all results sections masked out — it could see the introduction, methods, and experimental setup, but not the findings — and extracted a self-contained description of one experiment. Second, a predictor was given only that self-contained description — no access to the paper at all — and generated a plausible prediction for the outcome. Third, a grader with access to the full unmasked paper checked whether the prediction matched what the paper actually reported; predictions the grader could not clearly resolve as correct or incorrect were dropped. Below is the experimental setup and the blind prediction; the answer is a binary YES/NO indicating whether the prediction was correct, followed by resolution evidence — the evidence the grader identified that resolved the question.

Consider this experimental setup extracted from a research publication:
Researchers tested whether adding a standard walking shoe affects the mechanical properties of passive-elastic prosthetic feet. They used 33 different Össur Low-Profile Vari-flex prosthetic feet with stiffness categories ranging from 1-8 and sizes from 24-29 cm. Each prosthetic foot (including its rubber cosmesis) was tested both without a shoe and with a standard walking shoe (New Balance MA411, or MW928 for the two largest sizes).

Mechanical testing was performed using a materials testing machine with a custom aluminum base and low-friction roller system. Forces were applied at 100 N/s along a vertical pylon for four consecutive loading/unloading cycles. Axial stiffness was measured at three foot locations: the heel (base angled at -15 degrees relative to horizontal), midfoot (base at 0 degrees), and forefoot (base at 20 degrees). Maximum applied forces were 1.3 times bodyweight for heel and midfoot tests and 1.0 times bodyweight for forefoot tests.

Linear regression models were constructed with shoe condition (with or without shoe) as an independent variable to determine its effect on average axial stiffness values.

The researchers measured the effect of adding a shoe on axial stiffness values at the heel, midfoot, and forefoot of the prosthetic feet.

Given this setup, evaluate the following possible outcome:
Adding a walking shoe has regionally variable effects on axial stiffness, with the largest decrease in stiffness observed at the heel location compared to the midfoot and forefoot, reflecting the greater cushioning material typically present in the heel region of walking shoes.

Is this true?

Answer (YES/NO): NO